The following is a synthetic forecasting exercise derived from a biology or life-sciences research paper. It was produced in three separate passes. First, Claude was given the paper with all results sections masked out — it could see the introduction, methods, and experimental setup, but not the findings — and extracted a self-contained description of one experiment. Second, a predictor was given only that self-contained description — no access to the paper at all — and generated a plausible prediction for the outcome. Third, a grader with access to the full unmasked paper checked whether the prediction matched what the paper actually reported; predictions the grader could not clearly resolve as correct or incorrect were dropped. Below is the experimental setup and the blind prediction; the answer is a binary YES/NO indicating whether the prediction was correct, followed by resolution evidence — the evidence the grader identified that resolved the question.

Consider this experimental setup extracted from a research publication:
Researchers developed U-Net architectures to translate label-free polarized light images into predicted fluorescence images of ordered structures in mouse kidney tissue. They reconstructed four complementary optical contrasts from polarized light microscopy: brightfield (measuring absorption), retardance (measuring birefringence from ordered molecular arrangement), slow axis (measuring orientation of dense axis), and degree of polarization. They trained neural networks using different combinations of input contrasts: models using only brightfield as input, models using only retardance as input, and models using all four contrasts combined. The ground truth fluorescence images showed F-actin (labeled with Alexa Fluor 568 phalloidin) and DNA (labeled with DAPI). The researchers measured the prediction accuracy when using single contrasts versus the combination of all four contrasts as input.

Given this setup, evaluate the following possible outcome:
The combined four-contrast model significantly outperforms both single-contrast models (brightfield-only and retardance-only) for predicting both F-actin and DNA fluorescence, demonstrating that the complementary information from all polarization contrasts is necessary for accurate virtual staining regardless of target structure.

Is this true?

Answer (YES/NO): YES